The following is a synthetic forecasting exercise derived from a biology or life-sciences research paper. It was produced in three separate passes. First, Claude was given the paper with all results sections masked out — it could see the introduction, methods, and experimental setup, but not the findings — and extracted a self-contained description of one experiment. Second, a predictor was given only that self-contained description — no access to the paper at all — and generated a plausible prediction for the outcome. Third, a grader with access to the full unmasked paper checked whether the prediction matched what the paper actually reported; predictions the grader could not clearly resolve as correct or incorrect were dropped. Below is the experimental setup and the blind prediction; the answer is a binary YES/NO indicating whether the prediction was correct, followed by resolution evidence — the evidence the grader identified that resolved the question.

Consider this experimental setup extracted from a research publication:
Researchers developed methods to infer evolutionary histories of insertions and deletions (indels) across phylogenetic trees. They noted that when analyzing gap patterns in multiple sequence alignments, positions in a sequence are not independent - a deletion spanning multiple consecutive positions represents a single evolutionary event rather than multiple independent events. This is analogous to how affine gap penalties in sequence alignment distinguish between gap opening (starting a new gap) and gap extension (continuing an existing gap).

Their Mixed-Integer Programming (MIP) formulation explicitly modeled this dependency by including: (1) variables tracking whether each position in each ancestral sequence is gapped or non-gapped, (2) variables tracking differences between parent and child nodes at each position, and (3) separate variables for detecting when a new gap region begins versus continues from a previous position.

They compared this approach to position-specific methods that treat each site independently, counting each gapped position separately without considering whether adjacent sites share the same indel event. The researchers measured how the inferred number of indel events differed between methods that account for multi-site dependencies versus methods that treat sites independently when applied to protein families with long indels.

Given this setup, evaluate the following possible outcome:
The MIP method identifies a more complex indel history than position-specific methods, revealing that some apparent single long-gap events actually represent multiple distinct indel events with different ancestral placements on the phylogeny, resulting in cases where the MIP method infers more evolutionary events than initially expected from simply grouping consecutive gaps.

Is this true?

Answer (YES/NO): NO